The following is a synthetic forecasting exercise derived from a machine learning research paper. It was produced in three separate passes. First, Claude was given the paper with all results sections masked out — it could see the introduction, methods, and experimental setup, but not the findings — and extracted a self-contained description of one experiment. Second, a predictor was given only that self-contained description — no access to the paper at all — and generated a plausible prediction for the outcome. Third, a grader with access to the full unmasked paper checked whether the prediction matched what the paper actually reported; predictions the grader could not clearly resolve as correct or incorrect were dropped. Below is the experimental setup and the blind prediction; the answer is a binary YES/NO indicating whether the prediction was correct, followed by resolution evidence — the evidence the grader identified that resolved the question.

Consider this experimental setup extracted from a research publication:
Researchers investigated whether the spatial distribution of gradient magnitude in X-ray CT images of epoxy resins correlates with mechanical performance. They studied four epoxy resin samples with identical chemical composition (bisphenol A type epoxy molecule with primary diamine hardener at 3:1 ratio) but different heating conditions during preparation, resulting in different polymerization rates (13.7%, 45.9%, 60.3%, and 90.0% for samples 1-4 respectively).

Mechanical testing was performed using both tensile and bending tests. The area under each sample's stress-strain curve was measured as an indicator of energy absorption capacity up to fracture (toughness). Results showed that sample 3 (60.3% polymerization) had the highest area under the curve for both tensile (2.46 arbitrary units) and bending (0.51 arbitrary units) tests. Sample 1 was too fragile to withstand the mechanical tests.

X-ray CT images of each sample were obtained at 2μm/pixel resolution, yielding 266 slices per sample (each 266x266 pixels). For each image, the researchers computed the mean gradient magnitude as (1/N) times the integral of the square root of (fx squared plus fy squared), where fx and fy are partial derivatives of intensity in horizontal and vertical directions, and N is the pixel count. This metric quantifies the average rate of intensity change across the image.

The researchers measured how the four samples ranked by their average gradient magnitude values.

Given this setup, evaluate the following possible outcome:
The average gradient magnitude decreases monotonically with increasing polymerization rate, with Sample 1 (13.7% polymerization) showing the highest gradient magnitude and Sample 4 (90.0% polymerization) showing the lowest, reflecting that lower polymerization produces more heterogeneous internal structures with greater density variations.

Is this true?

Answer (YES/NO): NO